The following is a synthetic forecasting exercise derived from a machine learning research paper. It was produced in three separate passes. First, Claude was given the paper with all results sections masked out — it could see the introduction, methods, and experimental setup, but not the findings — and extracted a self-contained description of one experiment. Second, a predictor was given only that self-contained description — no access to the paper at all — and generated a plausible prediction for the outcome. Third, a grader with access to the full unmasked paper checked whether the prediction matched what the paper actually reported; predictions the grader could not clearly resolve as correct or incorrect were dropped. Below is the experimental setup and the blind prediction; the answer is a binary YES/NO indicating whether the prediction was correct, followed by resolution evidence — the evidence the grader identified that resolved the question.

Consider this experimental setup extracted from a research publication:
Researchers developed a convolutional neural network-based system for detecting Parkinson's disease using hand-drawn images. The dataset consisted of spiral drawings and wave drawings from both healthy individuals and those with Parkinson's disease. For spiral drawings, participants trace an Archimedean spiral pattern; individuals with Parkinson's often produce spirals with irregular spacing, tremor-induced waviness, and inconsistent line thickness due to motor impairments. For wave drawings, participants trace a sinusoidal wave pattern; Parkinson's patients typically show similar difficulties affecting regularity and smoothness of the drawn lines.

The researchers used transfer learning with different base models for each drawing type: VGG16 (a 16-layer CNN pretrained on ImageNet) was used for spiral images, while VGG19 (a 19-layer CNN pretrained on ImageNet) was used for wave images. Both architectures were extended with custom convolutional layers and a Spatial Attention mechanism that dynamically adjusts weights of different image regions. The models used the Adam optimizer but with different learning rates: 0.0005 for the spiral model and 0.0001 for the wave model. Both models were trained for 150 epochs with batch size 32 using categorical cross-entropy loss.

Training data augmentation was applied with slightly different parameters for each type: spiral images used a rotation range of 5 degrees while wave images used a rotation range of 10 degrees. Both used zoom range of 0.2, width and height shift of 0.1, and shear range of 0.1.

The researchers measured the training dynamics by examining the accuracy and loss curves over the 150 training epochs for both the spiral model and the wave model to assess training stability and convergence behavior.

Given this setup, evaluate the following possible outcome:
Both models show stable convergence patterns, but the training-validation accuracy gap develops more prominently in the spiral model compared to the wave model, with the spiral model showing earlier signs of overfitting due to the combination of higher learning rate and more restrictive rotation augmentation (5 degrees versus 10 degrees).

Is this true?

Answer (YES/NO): NO